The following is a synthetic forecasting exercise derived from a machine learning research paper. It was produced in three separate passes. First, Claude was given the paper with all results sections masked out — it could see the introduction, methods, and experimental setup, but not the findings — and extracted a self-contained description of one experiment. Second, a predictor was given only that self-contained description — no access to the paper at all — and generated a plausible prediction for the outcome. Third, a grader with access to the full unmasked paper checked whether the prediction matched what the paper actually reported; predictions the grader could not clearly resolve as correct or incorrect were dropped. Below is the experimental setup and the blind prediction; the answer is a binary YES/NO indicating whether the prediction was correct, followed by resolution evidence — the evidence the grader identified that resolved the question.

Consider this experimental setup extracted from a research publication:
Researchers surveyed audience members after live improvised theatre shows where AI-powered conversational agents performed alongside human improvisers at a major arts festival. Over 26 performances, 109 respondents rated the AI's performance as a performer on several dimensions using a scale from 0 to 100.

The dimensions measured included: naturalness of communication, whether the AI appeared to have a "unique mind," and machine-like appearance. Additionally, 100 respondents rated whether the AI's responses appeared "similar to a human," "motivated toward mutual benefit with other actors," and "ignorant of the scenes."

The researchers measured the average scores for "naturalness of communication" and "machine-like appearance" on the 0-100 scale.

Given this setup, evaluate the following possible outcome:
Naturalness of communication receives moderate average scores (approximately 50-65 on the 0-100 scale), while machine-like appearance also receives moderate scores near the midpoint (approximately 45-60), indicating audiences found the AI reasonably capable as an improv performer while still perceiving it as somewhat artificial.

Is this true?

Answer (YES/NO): NO